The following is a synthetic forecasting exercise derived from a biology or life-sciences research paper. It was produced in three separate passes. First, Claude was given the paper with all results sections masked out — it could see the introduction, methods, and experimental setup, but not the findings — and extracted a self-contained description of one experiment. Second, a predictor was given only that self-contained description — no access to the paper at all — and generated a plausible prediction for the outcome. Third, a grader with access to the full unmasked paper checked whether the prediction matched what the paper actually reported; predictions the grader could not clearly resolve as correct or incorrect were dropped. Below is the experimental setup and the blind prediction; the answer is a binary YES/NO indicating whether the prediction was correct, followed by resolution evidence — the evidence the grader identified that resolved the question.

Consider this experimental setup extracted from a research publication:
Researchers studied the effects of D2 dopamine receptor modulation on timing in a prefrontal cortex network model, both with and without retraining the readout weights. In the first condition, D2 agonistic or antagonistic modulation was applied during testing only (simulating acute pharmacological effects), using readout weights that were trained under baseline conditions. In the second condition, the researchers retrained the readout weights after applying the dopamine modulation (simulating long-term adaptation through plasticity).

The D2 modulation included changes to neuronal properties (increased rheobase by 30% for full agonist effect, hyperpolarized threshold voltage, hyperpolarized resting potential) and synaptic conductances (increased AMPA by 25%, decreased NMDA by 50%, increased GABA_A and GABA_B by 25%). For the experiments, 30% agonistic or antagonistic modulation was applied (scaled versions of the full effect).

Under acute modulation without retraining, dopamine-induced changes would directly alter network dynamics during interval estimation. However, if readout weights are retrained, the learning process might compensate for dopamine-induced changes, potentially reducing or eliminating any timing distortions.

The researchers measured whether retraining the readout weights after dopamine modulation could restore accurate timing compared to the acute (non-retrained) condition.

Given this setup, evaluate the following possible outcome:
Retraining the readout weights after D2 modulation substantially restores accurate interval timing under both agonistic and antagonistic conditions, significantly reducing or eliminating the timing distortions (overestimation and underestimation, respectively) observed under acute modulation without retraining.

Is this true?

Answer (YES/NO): YES